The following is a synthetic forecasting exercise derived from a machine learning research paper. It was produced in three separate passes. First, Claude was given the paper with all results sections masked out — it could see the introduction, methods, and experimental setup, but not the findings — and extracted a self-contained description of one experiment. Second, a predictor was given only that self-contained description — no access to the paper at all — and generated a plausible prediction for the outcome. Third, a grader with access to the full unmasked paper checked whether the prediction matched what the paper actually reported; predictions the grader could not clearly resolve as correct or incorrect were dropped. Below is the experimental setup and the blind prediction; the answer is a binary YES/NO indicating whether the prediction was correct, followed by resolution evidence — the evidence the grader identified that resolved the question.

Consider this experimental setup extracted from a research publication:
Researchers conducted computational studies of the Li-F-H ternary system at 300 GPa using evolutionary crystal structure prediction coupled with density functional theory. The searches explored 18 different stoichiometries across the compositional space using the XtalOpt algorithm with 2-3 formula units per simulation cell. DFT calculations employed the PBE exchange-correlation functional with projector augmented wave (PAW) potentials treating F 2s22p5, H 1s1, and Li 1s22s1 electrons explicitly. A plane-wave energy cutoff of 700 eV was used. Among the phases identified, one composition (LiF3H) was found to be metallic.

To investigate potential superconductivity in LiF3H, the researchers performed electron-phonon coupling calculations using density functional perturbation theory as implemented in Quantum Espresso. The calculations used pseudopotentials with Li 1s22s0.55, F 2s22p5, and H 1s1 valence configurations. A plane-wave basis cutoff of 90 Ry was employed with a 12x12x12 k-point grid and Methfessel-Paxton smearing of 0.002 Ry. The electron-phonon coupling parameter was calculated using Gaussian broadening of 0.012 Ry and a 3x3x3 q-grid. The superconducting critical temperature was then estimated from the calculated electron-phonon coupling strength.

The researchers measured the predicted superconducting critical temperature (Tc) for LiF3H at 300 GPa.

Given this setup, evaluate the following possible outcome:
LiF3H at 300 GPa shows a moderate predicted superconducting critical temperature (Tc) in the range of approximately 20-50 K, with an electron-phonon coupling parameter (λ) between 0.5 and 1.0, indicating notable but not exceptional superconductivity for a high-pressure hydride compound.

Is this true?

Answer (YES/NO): NO